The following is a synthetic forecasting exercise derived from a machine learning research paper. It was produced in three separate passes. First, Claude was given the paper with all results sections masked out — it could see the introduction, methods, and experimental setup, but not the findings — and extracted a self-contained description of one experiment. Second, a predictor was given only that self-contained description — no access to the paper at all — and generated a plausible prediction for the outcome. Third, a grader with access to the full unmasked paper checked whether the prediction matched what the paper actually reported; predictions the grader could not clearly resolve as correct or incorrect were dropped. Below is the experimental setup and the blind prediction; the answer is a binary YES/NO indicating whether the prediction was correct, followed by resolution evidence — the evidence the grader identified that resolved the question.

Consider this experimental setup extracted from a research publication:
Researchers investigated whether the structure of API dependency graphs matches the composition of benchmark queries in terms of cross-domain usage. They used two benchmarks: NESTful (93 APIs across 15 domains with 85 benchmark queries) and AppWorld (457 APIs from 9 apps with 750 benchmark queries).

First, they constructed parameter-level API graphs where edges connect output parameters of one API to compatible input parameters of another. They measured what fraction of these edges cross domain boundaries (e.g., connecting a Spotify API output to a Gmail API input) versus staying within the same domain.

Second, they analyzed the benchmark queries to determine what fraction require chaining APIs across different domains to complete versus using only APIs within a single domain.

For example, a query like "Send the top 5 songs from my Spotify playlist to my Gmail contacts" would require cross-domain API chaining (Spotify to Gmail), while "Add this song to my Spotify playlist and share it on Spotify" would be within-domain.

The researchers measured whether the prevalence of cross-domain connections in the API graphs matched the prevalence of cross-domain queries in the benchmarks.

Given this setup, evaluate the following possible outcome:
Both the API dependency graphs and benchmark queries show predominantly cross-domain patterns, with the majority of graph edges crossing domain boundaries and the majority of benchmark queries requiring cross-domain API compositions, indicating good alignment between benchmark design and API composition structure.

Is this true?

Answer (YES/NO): NO